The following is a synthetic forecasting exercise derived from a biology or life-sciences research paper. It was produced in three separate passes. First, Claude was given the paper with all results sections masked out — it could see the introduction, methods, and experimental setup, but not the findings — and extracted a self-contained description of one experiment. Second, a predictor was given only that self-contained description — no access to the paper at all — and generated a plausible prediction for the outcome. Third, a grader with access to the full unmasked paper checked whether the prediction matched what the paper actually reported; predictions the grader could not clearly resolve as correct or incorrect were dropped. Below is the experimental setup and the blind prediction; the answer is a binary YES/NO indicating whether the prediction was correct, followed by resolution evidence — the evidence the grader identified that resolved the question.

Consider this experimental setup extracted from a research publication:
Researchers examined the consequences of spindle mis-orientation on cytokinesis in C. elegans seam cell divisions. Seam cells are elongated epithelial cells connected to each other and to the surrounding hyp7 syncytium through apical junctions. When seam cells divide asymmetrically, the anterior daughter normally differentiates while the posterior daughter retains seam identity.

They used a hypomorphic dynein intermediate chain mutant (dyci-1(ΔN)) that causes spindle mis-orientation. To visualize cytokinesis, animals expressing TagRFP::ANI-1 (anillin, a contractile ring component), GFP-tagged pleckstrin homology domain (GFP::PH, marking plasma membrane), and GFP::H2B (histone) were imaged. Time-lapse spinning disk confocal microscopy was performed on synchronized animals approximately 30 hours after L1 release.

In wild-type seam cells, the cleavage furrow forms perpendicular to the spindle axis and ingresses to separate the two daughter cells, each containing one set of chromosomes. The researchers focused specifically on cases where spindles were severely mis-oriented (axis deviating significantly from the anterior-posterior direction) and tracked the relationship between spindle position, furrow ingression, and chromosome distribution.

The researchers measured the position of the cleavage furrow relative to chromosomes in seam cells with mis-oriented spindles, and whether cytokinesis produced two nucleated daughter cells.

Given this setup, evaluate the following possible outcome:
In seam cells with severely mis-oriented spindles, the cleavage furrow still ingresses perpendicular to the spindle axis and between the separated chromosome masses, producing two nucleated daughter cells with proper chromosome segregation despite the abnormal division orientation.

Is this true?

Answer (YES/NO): NO